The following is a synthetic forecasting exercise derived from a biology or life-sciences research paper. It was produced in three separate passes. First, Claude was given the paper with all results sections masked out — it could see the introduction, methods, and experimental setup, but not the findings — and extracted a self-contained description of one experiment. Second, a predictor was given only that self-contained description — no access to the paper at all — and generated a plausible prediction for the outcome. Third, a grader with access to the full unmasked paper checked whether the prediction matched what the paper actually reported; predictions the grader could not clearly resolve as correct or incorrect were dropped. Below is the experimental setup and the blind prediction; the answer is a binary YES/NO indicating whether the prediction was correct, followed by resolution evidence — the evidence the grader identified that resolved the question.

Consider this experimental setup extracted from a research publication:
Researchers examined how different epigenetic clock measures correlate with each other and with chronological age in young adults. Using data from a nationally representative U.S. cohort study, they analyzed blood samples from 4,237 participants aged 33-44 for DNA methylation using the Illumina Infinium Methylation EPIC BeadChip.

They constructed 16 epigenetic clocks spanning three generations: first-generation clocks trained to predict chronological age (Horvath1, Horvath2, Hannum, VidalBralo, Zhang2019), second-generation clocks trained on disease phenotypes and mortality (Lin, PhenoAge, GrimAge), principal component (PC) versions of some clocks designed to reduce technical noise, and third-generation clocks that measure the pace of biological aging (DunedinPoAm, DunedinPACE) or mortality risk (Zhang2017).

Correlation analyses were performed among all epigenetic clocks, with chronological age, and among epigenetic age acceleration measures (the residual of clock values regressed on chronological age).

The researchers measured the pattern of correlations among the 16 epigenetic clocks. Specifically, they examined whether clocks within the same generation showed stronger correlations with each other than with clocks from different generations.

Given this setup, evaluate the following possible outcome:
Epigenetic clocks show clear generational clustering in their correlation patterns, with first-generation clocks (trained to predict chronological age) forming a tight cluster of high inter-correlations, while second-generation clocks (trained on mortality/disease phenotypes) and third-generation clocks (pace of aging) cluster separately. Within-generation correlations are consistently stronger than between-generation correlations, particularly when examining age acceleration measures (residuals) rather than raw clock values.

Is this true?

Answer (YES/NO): NO